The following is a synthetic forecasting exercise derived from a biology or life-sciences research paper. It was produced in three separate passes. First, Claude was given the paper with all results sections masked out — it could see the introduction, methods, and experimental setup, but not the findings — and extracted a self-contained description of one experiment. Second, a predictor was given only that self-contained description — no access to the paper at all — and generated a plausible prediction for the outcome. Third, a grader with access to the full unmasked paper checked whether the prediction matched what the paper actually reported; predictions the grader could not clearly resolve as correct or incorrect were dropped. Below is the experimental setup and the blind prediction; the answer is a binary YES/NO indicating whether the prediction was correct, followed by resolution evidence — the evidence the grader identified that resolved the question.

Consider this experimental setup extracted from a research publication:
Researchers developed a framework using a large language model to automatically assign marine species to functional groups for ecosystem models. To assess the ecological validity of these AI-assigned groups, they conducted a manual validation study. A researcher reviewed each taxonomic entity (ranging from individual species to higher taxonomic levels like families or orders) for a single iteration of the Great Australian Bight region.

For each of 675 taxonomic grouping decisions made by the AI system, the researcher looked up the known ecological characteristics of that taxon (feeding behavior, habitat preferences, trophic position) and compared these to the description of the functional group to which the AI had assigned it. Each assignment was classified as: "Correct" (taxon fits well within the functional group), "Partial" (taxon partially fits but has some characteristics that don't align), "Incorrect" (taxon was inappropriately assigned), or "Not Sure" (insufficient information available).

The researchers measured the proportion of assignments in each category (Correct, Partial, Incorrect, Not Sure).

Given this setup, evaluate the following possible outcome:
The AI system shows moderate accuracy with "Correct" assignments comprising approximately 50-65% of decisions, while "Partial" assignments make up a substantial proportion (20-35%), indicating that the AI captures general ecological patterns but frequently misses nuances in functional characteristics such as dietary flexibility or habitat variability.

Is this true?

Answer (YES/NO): NO